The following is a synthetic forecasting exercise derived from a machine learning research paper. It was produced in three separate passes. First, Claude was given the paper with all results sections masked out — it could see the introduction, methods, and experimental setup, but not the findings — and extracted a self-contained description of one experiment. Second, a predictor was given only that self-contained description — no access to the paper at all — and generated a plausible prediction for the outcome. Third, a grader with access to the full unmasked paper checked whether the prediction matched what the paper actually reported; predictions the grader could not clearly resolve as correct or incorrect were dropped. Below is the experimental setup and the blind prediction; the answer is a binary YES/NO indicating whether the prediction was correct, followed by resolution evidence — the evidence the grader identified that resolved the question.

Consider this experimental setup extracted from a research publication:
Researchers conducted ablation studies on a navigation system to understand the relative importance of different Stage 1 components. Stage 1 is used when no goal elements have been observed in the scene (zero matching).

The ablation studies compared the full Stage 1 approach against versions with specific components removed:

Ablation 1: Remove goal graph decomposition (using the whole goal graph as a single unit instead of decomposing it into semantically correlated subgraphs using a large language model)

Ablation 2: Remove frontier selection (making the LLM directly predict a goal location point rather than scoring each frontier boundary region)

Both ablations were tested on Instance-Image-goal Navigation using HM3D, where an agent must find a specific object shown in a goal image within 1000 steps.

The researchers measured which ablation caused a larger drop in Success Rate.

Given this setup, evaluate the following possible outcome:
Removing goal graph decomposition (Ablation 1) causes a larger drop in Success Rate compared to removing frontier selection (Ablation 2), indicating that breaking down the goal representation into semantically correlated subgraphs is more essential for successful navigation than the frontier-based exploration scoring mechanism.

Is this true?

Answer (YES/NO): NO